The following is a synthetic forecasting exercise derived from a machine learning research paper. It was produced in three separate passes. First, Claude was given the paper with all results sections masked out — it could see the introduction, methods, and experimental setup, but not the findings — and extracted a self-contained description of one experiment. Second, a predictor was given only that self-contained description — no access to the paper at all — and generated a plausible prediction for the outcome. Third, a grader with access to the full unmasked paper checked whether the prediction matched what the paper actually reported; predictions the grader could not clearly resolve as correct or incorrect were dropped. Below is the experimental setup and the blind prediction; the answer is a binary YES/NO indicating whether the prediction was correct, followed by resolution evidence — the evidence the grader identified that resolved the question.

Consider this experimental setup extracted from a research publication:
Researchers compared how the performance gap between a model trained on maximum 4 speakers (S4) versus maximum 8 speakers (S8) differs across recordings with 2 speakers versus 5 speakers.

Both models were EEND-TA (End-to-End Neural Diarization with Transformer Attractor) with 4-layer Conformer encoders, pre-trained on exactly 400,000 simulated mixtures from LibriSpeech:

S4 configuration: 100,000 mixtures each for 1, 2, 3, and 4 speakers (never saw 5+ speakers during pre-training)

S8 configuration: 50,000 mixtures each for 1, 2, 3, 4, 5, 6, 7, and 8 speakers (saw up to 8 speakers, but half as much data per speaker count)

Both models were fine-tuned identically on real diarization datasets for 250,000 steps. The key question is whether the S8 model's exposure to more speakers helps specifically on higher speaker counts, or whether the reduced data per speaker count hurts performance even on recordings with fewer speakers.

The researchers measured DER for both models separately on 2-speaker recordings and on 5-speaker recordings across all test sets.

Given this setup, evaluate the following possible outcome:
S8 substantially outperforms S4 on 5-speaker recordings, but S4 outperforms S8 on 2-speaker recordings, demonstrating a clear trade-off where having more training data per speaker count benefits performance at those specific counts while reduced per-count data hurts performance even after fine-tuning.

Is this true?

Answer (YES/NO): NO